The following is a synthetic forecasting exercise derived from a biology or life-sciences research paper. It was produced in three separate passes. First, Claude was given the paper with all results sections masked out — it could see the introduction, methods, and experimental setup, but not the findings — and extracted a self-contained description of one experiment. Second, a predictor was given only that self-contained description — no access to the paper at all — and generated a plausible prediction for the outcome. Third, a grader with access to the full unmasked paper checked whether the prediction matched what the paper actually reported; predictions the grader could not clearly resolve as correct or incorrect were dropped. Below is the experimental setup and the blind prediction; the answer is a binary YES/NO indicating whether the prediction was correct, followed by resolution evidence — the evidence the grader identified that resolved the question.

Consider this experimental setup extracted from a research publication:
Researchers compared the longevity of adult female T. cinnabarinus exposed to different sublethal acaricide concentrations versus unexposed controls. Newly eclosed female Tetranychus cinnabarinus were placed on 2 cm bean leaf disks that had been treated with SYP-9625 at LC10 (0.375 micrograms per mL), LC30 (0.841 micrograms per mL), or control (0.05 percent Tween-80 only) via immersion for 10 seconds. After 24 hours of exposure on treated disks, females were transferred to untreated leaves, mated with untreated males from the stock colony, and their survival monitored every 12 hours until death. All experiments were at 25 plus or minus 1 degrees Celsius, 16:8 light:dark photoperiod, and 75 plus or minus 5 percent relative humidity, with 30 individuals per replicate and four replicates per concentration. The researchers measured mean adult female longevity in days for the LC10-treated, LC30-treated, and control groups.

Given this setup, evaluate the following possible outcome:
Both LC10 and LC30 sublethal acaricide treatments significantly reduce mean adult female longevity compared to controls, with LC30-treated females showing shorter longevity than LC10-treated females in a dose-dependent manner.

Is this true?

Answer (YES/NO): YES